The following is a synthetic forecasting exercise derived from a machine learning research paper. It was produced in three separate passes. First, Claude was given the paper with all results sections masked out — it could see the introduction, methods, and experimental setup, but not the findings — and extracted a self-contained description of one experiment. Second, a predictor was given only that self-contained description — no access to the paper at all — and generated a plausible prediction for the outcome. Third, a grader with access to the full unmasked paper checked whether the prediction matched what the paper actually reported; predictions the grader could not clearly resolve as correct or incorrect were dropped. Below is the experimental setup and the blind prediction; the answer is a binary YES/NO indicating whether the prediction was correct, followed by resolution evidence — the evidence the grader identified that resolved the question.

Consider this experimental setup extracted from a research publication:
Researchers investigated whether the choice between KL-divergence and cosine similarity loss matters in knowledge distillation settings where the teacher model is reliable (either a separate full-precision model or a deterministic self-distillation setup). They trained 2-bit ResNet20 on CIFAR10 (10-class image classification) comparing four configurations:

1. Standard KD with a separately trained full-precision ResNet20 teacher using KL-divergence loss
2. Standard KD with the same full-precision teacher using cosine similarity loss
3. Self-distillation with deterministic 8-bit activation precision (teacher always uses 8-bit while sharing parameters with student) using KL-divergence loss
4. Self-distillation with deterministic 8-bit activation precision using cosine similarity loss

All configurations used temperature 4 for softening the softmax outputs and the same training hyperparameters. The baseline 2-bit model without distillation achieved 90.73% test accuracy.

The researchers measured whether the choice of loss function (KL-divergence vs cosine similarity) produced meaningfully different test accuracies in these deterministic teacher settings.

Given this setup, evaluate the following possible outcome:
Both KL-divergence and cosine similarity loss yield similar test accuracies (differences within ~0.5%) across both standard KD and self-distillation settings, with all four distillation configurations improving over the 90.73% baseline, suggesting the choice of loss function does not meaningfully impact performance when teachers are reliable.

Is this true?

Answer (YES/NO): YES